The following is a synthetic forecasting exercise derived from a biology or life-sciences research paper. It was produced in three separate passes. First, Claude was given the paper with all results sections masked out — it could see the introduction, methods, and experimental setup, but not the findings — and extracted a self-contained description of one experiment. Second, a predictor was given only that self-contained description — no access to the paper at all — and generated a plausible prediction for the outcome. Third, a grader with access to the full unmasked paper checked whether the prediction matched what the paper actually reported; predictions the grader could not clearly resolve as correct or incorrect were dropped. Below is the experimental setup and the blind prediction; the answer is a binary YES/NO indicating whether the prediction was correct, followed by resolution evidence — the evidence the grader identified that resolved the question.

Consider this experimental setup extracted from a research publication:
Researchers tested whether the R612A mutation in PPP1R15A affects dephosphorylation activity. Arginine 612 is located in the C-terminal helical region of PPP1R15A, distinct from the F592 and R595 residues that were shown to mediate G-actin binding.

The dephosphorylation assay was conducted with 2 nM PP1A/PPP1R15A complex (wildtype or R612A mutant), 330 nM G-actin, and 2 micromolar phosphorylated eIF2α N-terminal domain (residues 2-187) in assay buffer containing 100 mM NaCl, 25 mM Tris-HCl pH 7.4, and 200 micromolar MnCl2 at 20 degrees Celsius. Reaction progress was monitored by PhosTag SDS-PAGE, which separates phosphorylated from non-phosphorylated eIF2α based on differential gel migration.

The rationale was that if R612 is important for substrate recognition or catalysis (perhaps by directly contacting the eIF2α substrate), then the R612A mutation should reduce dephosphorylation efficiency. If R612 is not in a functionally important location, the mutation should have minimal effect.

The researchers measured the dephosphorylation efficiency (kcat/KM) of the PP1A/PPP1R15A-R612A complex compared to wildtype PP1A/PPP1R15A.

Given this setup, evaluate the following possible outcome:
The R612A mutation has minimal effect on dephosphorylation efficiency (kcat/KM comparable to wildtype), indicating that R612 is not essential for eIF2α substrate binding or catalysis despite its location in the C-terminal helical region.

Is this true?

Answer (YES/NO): NO